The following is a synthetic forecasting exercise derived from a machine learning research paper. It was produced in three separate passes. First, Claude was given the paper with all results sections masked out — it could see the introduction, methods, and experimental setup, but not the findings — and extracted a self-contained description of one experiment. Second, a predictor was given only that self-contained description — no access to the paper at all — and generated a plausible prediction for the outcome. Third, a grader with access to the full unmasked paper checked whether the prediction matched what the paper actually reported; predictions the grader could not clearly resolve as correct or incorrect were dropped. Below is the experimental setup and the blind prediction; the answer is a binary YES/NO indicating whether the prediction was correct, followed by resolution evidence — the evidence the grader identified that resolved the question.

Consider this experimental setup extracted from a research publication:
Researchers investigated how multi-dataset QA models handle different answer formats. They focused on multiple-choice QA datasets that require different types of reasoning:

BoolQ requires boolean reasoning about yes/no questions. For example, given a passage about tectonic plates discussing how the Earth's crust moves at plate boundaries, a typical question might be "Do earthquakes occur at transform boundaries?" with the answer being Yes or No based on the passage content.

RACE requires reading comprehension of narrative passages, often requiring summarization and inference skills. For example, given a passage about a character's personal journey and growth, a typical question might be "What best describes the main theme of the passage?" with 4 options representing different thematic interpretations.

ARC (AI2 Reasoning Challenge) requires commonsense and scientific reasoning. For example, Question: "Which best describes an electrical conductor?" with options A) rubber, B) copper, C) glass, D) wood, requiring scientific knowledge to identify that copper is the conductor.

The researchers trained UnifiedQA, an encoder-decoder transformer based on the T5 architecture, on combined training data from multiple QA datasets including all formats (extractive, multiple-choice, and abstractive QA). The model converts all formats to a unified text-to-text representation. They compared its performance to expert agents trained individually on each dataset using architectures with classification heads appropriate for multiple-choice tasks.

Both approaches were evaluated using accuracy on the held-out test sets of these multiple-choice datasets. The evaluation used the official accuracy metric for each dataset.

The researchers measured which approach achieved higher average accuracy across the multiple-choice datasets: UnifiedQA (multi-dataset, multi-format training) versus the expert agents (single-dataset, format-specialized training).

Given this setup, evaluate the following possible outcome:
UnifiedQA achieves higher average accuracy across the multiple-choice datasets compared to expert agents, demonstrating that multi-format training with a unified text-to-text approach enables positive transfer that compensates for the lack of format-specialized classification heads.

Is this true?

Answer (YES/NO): NO